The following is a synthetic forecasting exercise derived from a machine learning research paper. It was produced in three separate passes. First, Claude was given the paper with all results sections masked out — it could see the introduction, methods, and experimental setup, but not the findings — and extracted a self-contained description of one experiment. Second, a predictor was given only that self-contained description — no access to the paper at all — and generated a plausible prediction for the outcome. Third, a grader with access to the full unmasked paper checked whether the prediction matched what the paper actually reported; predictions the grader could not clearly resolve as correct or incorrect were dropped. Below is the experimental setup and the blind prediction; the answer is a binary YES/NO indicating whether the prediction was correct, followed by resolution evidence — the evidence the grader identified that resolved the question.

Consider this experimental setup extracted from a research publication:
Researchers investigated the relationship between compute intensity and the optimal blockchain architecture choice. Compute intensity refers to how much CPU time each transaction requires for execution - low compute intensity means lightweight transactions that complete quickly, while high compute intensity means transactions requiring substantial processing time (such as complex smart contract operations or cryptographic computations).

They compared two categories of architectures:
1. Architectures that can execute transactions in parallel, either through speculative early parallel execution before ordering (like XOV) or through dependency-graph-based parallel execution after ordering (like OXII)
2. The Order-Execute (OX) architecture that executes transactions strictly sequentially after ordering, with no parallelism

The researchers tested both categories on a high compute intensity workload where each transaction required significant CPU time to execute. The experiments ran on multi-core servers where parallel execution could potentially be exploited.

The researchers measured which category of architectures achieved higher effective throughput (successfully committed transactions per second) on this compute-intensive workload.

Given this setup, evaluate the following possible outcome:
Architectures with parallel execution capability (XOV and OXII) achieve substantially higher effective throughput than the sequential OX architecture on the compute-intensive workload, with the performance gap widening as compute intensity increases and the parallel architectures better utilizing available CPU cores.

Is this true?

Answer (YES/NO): YES